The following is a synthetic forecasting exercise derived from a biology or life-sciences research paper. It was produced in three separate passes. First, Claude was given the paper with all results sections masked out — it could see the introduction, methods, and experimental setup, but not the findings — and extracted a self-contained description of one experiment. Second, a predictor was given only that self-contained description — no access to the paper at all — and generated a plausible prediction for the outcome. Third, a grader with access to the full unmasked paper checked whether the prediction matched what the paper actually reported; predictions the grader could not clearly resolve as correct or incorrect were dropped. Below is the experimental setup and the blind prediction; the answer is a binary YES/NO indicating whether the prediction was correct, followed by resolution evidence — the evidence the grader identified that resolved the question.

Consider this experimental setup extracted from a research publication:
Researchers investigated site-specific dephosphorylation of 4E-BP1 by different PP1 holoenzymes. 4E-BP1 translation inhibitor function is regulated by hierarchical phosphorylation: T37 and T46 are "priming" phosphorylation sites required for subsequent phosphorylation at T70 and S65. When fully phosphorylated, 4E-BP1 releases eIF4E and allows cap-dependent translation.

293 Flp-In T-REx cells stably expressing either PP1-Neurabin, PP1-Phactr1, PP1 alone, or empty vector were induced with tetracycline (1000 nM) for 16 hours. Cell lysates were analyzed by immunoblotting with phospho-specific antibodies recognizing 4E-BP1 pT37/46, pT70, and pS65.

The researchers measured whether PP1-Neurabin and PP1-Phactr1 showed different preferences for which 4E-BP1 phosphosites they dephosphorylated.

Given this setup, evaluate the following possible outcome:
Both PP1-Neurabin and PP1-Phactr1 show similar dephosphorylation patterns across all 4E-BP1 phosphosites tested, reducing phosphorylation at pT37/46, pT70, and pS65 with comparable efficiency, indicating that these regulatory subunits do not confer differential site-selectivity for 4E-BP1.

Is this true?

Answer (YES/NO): NO